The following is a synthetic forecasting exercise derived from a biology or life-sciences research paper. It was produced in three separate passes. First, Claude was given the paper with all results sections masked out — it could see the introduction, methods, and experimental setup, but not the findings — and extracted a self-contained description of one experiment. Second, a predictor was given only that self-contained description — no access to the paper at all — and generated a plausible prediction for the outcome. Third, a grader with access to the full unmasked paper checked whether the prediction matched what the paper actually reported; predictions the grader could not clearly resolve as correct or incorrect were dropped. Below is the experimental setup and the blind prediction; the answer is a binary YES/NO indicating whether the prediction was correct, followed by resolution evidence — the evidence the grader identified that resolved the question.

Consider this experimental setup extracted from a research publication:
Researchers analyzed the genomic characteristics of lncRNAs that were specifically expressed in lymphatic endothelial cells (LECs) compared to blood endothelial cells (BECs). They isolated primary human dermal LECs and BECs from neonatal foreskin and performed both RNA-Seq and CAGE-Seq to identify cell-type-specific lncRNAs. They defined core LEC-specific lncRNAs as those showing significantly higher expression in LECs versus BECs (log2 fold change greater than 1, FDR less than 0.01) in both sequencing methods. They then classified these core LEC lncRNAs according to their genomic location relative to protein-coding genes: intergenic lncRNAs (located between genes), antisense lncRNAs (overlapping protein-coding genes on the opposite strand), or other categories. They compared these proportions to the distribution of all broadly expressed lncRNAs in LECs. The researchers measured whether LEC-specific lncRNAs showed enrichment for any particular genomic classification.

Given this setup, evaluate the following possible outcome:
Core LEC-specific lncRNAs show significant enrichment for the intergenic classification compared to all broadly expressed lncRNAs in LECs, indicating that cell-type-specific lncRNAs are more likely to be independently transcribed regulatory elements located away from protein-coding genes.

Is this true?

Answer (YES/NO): YES